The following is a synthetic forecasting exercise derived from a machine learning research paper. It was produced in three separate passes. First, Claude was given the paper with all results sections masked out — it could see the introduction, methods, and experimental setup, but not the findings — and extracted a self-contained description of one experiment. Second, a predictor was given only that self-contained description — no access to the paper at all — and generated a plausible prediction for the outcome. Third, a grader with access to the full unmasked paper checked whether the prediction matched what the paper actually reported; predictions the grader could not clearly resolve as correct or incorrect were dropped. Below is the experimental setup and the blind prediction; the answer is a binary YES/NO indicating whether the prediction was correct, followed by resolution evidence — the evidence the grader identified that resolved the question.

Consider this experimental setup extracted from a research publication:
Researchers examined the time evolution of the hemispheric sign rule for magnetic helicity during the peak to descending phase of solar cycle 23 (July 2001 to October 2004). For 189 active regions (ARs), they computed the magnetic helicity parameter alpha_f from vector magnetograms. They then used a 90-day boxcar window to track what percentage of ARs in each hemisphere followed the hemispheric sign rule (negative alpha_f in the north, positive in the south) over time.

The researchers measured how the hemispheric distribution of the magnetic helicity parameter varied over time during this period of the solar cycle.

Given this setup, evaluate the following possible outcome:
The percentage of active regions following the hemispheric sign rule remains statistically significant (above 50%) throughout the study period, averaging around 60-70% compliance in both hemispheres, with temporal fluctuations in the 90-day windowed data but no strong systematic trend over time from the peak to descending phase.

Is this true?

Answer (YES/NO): NO